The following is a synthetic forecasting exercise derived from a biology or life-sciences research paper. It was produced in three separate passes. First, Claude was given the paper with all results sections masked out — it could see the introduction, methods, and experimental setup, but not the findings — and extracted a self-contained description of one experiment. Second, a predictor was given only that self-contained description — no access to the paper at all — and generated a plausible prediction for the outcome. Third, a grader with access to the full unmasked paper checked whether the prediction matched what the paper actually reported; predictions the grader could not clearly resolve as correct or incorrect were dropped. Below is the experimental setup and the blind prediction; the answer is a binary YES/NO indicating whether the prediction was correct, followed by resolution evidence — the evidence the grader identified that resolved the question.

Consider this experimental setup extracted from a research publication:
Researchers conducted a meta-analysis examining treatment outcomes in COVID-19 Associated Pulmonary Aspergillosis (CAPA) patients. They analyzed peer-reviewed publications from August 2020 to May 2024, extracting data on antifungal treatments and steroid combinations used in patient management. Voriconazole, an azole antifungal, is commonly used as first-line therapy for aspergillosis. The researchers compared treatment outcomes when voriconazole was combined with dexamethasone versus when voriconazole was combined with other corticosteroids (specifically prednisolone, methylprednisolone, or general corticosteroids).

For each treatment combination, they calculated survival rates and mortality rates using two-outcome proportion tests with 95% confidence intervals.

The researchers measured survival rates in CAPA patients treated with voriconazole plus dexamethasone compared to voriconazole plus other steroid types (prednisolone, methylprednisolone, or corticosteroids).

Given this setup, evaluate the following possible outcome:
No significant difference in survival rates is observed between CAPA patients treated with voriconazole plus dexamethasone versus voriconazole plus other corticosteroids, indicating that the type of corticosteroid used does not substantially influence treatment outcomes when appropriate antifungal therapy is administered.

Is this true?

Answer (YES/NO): NO